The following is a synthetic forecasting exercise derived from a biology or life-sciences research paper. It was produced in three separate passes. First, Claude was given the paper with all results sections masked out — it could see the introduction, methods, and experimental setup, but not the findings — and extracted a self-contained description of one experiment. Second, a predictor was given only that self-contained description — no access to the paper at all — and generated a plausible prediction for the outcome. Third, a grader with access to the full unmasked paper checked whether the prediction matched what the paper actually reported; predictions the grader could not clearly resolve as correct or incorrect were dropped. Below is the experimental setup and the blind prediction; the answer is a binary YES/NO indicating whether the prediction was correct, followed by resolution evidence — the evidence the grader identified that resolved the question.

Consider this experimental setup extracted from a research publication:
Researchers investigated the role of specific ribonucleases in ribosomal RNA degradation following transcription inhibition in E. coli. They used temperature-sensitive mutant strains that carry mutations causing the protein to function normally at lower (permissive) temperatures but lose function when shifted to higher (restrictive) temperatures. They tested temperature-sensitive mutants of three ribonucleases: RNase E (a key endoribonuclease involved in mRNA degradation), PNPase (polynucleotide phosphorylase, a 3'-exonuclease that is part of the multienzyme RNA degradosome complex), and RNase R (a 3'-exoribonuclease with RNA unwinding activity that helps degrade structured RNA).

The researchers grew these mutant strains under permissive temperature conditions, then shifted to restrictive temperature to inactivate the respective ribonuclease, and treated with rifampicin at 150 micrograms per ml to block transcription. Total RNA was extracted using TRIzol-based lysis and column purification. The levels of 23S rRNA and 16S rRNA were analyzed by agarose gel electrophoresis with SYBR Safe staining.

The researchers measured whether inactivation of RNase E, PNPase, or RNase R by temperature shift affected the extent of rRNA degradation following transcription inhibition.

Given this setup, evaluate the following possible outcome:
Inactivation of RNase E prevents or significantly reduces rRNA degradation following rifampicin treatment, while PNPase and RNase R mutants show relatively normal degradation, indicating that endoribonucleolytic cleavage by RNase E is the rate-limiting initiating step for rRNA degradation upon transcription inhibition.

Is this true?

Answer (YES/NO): NO